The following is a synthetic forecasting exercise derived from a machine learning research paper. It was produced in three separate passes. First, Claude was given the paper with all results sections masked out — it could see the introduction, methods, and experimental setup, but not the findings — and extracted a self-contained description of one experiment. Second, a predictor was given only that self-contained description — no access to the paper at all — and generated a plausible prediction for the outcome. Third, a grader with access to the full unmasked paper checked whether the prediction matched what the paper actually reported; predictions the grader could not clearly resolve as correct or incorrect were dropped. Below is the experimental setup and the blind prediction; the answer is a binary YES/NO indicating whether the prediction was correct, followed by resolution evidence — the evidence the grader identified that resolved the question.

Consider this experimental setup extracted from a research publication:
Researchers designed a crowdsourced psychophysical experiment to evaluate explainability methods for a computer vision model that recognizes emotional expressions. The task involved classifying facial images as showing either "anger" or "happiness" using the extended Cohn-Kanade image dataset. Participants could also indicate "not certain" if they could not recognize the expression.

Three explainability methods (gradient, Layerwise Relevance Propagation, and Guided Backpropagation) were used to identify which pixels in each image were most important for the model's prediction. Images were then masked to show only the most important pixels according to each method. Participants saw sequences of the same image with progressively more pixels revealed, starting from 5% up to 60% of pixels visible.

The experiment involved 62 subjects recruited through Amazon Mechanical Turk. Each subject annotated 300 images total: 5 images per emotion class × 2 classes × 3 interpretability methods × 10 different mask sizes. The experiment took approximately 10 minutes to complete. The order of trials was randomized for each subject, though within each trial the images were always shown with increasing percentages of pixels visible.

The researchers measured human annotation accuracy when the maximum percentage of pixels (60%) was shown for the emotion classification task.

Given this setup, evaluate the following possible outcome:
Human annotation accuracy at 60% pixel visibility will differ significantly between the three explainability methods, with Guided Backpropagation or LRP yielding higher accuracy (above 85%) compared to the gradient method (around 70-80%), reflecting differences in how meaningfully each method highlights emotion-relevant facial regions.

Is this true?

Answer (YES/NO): NO